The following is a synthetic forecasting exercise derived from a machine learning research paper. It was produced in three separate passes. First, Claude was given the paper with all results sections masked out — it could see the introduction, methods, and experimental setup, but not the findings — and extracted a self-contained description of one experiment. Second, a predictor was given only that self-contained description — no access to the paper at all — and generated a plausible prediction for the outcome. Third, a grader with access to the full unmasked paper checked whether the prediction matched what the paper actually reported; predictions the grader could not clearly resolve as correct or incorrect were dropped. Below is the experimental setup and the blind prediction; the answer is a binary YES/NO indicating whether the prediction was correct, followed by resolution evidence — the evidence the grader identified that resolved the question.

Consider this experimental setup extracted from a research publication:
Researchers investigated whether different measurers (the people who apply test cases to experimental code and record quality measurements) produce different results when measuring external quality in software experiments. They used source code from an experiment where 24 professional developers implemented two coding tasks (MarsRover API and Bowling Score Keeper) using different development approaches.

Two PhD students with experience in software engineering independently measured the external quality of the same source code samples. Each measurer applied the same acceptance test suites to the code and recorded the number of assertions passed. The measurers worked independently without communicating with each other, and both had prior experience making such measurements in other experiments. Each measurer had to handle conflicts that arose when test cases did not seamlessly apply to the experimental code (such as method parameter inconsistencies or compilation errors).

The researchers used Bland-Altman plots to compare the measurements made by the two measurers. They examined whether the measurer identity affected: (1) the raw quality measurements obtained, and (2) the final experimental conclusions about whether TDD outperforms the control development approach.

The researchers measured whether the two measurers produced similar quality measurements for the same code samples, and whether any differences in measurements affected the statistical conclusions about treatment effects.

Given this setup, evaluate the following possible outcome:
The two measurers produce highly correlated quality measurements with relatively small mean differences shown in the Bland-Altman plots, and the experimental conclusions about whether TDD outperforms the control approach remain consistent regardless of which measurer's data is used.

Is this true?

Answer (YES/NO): YES